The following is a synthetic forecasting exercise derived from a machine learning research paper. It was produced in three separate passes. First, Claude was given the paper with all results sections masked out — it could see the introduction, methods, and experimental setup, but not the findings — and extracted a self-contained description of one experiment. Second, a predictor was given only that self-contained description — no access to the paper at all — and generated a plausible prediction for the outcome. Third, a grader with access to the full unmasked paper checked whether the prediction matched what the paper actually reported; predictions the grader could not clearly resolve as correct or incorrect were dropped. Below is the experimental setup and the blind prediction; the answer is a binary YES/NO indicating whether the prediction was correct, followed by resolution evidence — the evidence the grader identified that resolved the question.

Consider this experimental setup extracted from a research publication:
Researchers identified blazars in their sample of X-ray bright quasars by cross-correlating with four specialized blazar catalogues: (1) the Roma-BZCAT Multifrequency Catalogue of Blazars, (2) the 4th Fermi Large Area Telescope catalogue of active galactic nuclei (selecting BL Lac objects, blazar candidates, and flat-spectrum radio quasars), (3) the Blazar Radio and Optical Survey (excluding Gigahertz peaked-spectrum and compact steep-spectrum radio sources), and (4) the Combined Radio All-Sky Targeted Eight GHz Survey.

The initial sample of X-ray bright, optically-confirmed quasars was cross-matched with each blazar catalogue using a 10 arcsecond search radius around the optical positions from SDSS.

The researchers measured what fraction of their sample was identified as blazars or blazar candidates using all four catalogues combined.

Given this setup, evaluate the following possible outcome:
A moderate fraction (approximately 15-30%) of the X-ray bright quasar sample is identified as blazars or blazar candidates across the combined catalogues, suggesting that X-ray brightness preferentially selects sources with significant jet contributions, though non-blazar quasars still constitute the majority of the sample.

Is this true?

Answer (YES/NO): NO